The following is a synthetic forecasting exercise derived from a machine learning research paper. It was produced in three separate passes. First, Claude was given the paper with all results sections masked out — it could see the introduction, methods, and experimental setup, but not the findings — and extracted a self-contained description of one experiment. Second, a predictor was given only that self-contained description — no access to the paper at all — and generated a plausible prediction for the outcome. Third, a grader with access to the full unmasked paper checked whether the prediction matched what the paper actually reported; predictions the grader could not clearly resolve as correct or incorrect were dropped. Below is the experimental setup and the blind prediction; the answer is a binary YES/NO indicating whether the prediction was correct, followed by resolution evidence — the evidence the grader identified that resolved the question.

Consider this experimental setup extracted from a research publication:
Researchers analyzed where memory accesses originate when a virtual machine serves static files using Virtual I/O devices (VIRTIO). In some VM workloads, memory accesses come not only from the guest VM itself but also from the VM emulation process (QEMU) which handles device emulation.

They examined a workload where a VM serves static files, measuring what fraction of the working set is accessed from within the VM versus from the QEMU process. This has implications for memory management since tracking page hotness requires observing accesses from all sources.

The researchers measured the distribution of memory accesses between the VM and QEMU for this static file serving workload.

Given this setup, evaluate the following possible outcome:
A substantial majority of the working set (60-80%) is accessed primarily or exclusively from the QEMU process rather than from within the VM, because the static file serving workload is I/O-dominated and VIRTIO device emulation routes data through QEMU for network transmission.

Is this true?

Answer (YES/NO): NO